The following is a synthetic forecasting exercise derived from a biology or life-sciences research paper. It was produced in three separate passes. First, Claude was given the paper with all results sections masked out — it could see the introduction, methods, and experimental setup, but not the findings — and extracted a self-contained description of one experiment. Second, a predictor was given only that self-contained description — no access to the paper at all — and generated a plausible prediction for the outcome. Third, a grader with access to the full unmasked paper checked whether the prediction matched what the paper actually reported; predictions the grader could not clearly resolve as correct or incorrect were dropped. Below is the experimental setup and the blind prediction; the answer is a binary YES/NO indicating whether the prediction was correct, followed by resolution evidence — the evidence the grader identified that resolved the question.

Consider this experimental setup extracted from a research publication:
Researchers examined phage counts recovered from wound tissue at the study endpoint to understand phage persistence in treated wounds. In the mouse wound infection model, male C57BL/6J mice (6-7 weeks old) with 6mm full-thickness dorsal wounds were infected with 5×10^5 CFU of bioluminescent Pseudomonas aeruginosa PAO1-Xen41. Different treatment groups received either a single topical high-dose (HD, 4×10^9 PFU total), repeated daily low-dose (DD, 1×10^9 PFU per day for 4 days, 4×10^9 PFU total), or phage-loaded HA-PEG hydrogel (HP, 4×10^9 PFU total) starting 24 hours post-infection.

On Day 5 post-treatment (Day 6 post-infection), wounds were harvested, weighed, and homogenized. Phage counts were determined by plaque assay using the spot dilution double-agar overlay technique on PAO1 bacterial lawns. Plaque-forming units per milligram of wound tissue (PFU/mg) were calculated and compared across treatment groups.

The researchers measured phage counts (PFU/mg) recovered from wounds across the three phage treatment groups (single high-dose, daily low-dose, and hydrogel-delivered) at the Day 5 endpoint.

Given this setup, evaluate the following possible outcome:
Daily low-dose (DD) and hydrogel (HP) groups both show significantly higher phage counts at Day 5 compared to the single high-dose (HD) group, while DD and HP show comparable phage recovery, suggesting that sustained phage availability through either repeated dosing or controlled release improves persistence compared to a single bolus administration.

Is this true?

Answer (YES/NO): NO